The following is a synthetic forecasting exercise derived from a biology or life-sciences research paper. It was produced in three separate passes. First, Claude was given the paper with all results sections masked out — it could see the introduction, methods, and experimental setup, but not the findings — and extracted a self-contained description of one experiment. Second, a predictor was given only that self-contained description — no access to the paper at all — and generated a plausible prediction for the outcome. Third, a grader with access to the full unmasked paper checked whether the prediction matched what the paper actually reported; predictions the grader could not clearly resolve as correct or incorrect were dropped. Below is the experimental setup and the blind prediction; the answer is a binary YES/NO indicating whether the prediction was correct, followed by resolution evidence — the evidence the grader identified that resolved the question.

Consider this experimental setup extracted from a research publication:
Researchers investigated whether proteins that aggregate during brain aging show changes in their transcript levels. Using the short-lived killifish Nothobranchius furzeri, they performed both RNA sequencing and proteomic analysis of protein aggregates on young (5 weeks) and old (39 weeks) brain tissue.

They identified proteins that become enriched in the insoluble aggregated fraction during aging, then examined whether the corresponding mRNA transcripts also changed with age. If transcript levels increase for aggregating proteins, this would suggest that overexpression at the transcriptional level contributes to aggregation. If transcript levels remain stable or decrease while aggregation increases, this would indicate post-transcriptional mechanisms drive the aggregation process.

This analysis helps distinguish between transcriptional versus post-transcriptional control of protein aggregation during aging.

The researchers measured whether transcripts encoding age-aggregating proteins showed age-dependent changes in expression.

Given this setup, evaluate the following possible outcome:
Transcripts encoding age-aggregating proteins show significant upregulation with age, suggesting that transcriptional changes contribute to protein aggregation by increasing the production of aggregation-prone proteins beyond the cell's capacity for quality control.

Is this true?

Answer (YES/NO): NO